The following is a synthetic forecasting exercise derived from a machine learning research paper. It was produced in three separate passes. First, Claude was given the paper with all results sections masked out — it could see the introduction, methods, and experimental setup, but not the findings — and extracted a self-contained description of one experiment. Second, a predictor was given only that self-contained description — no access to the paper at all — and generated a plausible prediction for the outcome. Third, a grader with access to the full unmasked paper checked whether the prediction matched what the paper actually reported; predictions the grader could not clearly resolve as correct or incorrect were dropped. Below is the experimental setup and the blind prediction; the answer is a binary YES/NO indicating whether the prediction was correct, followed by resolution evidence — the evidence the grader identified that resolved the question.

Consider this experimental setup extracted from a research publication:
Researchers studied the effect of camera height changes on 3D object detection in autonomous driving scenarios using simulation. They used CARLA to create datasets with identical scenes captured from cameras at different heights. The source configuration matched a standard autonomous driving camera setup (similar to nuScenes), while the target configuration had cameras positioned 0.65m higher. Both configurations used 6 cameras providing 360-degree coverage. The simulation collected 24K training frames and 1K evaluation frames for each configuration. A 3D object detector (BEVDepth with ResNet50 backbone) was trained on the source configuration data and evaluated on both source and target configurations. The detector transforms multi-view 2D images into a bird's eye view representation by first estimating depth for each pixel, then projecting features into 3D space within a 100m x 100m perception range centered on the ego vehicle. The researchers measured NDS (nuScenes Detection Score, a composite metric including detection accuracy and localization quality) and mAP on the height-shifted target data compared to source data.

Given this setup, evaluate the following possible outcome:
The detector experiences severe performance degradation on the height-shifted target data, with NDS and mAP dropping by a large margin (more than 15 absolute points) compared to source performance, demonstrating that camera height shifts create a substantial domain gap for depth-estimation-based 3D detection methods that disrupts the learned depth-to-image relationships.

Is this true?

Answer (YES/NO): YES